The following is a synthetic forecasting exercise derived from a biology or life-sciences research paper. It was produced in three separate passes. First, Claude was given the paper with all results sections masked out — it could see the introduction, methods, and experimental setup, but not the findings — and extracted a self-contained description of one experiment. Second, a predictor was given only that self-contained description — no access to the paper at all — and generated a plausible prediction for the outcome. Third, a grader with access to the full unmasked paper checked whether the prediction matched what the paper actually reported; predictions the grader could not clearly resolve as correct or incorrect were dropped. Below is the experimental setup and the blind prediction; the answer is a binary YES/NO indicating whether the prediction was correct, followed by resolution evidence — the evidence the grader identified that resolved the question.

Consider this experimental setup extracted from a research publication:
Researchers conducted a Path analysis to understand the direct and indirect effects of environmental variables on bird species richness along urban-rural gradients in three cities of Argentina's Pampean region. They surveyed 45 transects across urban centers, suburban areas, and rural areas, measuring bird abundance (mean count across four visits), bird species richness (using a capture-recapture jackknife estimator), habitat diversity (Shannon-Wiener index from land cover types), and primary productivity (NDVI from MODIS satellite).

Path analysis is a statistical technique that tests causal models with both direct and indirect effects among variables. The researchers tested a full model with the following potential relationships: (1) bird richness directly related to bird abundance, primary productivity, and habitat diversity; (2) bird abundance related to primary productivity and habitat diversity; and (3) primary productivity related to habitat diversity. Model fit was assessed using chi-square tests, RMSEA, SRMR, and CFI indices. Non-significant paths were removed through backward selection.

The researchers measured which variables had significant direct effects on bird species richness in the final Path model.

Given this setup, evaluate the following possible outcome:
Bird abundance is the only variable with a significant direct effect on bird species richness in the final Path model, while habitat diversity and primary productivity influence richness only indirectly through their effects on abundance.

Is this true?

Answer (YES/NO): NO